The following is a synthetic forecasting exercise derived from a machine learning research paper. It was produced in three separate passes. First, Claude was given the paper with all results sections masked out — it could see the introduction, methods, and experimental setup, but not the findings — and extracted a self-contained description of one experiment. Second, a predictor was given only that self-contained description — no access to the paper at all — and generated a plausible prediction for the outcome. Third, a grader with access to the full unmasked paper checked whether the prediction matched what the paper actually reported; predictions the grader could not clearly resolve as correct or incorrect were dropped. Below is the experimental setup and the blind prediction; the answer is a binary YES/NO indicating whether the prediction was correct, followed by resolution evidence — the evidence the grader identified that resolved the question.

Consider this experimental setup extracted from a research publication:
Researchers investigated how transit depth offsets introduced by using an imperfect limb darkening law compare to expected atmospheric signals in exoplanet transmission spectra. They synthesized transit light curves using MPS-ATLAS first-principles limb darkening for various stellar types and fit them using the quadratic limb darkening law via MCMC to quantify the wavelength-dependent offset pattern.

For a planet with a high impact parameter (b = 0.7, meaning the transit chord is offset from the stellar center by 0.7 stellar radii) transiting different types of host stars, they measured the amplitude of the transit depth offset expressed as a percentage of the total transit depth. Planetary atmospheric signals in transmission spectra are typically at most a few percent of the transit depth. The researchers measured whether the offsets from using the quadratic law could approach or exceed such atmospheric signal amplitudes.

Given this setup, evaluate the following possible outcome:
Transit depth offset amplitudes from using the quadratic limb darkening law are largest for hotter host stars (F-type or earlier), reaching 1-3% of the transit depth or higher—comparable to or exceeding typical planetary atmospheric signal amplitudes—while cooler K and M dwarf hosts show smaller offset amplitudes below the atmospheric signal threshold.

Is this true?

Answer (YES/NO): NO